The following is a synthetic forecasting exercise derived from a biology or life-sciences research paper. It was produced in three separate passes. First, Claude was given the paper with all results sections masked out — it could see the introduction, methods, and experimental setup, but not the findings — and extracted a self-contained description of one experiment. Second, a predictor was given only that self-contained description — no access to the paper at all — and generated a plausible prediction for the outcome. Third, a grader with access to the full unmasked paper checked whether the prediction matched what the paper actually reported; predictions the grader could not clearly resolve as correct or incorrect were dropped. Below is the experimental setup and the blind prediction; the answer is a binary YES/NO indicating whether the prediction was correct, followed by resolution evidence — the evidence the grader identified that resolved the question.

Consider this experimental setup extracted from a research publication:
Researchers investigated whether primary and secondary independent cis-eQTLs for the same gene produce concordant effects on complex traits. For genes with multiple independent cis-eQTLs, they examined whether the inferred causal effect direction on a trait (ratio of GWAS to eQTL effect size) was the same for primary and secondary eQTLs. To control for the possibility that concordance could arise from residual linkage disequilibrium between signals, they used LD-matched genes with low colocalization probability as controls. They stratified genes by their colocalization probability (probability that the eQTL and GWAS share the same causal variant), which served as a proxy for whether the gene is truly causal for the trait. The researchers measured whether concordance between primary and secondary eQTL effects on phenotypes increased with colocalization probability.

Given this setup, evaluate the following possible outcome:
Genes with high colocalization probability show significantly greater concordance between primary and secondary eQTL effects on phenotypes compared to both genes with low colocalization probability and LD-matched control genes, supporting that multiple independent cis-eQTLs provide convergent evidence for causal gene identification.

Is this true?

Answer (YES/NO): YES